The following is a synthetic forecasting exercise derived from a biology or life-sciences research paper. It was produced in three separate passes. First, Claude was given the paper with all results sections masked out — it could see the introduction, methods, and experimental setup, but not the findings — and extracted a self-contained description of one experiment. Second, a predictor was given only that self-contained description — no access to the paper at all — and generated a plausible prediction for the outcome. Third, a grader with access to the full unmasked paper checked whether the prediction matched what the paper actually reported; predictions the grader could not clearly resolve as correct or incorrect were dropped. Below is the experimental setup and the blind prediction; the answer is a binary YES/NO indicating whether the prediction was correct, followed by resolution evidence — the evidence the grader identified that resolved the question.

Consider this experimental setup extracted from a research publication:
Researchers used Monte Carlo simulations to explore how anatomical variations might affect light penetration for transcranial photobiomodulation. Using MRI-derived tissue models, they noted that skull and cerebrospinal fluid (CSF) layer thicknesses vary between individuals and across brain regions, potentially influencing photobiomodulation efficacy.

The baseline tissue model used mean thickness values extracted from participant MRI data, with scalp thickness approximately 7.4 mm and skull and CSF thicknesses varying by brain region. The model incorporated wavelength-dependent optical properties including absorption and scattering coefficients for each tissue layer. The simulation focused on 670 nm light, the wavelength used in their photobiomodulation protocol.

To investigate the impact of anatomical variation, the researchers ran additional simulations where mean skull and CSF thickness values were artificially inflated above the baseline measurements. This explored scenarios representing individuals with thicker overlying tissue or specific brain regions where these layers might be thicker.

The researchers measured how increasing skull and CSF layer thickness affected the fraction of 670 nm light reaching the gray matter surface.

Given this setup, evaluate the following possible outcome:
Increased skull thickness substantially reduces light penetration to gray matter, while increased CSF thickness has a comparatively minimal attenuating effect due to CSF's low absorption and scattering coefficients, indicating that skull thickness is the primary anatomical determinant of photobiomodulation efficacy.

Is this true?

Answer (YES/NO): NO